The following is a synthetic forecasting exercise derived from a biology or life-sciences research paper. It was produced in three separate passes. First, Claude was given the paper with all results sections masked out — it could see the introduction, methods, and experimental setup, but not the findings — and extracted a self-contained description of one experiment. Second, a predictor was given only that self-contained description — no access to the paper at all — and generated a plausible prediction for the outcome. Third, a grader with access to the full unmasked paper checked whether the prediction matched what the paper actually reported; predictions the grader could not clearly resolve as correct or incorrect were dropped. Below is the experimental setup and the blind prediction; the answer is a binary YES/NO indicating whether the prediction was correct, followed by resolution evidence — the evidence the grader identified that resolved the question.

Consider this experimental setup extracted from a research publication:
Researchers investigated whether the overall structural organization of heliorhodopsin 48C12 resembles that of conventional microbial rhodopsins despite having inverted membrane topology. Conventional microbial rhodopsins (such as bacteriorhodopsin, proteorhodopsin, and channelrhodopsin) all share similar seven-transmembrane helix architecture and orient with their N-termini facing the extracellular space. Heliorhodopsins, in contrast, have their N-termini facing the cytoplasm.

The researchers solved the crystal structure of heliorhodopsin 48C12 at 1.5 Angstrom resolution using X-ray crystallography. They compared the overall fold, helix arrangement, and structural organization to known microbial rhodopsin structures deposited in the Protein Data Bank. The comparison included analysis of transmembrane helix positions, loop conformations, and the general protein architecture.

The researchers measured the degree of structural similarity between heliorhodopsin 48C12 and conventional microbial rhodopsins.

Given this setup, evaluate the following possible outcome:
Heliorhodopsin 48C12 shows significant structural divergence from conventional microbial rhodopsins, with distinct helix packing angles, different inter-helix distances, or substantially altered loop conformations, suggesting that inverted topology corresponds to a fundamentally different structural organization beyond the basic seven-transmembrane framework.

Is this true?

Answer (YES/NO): YES